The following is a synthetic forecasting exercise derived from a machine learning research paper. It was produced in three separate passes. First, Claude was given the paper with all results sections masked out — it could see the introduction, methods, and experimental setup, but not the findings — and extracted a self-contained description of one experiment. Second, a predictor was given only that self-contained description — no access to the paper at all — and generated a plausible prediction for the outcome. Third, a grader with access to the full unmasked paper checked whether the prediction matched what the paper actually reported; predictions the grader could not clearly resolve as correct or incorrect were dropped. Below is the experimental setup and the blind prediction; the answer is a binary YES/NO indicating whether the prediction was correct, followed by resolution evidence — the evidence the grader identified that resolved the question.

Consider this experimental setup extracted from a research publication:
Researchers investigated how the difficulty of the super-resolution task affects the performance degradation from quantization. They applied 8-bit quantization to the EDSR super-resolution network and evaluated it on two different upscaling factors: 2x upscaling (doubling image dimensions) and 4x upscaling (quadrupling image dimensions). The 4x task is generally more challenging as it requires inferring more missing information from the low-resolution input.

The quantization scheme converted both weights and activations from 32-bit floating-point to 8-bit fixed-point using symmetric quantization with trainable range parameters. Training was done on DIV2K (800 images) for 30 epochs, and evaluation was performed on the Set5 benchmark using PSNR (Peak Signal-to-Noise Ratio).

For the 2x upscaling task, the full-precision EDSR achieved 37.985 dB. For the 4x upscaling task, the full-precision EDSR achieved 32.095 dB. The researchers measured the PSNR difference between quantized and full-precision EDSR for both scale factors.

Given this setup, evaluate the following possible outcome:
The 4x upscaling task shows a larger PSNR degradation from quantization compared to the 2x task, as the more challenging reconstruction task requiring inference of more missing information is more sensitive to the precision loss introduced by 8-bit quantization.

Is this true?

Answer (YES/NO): NO